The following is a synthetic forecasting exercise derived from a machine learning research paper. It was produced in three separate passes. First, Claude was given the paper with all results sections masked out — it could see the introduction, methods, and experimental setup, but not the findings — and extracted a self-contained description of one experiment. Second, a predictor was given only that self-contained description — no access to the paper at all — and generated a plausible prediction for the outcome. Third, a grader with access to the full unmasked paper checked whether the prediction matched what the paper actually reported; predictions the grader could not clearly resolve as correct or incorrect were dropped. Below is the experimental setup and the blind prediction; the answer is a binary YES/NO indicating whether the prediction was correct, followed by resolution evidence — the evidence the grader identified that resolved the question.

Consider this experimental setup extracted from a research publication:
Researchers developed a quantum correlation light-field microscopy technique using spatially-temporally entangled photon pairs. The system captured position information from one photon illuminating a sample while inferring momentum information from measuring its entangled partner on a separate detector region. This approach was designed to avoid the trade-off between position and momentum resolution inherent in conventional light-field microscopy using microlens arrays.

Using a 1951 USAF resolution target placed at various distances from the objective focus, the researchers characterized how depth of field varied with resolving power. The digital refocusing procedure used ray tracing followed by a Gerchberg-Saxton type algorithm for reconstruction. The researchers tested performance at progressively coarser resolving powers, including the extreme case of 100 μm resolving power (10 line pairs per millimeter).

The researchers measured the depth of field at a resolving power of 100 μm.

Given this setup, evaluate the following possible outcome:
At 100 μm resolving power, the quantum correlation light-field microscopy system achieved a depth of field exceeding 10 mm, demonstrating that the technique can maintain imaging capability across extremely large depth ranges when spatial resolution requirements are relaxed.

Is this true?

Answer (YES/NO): NO